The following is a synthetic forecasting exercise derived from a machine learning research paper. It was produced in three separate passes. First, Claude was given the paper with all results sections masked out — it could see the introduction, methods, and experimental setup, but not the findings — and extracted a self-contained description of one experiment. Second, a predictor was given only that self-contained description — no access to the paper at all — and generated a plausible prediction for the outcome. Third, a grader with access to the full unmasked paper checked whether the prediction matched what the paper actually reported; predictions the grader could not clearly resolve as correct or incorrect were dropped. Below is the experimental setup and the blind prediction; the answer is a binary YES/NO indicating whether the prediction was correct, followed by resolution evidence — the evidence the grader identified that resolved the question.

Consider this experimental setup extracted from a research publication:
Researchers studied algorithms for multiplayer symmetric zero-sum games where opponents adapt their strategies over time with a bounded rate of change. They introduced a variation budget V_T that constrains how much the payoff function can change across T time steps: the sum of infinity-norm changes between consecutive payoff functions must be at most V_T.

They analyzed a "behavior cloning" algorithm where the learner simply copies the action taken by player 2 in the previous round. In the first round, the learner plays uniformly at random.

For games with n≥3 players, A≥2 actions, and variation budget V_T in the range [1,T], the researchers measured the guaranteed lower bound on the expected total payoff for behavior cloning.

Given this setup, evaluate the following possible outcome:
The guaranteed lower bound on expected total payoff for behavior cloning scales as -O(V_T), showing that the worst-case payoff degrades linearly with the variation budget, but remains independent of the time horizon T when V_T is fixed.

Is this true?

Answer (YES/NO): YES